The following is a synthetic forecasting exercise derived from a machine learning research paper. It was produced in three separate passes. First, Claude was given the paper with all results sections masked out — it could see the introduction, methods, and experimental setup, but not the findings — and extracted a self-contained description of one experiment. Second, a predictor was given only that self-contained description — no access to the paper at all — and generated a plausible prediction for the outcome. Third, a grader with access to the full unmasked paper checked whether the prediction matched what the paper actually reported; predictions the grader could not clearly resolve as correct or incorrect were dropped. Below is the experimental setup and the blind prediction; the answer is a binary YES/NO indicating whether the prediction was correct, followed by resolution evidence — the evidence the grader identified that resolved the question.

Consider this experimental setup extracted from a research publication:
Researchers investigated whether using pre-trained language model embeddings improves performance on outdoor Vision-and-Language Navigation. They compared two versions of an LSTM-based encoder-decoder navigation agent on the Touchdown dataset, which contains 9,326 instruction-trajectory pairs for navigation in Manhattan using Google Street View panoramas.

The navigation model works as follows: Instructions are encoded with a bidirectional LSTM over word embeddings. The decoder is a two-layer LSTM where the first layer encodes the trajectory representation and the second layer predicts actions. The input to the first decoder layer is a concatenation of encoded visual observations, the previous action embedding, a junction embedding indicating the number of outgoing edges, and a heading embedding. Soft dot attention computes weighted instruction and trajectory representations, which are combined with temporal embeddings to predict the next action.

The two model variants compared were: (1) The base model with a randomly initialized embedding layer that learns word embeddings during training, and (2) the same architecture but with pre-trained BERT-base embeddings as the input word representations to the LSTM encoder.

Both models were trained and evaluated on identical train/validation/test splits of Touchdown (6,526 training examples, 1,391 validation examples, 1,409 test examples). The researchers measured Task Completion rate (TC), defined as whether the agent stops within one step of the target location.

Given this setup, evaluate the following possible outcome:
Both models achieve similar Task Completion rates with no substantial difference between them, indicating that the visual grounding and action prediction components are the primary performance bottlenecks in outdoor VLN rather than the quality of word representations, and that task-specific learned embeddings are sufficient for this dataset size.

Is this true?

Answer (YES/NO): YES